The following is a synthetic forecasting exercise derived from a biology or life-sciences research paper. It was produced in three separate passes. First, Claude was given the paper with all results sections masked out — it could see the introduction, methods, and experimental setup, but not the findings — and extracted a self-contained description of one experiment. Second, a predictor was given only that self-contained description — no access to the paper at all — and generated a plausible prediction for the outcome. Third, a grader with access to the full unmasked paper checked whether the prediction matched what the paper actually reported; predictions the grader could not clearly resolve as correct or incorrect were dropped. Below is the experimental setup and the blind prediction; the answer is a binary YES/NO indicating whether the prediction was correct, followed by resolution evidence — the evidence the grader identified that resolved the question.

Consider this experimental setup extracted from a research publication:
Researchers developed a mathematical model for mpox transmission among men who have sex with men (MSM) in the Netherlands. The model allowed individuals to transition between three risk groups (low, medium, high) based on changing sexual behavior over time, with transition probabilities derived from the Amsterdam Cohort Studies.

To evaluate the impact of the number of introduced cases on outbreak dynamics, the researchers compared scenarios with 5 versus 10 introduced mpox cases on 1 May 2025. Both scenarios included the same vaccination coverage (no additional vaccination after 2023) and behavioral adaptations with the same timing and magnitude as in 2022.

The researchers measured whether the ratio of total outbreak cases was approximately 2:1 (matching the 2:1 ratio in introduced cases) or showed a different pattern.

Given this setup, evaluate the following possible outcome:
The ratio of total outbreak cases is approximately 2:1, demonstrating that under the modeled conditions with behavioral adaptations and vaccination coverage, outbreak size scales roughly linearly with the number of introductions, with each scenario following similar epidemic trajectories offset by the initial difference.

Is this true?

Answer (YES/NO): NO